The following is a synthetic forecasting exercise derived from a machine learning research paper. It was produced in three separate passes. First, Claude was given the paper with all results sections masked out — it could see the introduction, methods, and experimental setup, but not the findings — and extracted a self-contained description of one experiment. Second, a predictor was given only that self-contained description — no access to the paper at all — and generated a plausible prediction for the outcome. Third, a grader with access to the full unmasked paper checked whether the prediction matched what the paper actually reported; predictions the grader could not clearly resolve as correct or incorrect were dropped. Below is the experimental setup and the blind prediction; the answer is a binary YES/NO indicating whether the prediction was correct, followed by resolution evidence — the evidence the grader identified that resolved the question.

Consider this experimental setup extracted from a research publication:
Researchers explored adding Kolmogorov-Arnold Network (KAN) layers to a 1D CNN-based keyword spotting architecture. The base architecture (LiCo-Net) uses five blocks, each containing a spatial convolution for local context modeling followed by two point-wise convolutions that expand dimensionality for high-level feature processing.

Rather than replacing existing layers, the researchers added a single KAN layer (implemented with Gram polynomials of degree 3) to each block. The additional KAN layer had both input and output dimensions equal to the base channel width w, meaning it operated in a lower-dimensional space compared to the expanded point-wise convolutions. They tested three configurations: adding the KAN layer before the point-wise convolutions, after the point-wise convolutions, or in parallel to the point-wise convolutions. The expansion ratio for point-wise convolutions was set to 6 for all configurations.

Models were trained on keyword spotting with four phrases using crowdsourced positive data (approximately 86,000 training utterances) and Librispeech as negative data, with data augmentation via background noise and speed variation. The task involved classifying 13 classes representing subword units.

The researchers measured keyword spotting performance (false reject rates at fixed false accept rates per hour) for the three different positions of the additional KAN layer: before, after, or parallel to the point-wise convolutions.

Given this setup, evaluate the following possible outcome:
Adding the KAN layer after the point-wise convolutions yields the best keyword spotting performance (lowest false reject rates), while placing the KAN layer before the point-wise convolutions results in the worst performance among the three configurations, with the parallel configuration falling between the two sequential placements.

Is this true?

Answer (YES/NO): NO